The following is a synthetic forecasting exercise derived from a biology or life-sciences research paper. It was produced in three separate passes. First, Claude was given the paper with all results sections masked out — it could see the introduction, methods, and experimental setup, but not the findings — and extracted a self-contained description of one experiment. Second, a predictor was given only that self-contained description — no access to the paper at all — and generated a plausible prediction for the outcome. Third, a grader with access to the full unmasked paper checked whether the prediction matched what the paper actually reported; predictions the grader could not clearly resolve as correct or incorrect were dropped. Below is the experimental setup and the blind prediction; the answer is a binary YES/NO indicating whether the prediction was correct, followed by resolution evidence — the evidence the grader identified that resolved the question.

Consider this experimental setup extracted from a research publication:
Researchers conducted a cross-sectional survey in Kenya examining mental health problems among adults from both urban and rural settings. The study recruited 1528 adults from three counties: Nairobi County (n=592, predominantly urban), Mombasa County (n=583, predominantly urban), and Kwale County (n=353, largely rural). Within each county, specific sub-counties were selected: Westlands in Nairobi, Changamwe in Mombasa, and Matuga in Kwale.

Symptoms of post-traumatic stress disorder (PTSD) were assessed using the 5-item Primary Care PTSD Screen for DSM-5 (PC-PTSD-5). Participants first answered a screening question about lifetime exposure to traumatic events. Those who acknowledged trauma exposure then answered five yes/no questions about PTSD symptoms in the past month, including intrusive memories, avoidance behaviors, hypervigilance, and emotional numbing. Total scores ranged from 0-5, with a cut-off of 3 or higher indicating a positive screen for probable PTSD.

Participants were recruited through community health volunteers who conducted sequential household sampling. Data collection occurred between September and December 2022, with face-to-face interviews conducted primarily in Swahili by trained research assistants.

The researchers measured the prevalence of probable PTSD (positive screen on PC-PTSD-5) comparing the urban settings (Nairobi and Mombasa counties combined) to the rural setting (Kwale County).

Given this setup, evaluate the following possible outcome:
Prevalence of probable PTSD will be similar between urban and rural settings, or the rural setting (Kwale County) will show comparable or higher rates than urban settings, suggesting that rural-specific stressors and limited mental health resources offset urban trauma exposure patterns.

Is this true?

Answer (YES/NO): NO